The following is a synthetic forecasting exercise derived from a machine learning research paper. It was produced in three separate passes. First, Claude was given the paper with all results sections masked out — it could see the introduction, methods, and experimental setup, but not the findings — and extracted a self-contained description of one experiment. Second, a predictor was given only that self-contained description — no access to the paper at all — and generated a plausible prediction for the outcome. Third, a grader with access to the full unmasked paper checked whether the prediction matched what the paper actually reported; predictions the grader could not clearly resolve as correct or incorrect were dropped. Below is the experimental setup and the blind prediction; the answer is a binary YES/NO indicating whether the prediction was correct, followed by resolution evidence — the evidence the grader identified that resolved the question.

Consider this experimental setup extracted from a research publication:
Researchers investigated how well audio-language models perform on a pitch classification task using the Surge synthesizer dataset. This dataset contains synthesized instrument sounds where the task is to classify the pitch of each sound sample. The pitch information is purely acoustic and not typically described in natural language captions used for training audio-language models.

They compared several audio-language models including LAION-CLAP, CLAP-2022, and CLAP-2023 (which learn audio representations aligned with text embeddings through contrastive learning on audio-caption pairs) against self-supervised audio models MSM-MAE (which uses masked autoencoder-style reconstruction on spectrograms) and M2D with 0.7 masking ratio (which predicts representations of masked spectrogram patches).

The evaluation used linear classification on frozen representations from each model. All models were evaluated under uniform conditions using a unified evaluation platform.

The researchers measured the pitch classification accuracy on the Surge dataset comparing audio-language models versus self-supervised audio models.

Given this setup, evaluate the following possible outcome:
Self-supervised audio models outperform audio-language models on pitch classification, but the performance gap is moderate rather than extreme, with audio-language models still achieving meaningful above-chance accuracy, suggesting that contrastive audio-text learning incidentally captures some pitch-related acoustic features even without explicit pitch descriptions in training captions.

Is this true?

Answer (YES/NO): NO